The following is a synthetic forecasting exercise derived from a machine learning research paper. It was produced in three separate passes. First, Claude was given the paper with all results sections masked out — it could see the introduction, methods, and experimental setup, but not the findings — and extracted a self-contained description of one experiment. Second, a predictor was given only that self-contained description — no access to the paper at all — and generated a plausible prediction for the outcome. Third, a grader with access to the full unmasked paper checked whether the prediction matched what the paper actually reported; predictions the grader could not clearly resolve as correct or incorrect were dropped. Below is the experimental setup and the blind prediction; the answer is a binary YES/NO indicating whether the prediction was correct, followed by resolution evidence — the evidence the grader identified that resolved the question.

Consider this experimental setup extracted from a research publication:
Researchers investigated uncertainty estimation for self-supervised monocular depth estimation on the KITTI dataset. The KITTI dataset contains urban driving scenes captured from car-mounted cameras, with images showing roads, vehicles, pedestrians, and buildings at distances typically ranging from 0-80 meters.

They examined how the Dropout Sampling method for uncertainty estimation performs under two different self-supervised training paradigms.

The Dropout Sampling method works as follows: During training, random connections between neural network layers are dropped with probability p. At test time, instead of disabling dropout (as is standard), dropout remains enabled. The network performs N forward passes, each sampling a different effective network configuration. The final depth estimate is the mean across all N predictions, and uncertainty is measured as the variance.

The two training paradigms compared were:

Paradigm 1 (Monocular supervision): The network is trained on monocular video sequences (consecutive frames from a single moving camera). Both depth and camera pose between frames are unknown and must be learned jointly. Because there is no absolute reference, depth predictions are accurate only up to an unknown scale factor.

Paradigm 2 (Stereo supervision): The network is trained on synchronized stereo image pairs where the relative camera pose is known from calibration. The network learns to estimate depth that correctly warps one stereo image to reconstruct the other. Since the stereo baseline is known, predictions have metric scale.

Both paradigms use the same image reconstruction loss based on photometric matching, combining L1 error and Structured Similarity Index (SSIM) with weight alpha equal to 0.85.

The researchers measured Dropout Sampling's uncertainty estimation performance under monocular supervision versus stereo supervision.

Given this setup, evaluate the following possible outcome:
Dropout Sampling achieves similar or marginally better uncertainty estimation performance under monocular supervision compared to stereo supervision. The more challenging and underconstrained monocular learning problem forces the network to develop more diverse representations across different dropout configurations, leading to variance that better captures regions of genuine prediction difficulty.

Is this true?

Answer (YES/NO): NO